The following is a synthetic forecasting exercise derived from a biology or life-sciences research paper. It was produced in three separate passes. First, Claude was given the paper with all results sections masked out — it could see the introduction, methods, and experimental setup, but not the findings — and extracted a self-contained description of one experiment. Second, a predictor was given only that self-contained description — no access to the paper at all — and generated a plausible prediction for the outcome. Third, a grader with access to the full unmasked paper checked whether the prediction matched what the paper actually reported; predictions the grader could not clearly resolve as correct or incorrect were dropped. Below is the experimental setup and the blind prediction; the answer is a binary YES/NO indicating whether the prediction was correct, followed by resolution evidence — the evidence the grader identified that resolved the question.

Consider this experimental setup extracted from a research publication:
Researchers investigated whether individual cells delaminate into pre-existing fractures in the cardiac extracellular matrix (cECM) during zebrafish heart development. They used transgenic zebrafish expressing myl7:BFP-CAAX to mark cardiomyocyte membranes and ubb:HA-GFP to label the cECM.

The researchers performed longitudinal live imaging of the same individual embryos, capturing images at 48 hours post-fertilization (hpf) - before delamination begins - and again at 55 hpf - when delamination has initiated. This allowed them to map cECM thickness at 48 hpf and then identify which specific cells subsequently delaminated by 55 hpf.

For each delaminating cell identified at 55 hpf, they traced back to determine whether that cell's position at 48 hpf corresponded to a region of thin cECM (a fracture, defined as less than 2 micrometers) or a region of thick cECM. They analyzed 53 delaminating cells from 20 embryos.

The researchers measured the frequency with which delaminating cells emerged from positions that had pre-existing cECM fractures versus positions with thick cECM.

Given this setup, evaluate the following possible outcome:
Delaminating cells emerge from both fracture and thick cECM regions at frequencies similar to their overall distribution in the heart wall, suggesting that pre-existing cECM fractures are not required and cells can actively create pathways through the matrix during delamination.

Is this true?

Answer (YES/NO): NO